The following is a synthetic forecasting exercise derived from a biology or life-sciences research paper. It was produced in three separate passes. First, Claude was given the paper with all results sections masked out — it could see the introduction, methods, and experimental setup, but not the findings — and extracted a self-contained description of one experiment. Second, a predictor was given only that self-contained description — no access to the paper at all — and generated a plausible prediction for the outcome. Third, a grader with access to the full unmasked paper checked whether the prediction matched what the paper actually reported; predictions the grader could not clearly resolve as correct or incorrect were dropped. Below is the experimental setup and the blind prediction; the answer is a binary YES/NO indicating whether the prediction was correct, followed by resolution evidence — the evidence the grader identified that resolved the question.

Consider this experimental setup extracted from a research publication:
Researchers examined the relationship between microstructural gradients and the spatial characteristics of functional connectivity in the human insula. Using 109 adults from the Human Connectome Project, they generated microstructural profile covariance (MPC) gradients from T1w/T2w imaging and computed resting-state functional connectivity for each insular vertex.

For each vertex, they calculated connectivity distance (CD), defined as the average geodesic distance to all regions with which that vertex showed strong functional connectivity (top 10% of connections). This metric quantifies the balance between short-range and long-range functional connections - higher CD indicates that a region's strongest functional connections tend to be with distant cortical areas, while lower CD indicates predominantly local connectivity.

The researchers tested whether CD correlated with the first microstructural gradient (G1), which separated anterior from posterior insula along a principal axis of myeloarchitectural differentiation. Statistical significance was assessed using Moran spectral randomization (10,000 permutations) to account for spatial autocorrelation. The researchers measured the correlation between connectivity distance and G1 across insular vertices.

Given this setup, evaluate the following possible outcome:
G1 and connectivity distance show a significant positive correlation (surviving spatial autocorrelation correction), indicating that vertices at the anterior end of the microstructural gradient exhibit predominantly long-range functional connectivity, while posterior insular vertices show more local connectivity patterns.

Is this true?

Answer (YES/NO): YES